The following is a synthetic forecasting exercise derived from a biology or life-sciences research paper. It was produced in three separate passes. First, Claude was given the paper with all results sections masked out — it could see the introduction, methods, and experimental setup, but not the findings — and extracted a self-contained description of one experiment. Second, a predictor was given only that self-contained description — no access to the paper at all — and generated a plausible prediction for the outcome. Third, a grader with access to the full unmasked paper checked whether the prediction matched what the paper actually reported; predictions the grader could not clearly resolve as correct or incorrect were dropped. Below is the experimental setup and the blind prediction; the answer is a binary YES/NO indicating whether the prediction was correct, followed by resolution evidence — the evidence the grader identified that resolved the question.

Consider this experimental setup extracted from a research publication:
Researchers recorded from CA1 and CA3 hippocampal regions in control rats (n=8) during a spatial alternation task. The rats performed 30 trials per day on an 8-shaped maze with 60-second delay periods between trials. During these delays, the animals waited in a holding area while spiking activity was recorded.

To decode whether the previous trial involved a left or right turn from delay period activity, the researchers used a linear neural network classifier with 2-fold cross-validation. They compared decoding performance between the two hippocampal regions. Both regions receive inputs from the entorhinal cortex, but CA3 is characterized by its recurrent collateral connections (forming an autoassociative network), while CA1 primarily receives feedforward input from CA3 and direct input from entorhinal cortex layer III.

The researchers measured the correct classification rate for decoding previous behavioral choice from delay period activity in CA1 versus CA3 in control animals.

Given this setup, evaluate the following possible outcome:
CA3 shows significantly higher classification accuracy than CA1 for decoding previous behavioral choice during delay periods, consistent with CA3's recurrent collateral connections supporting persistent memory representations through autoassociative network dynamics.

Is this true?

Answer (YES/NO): NO